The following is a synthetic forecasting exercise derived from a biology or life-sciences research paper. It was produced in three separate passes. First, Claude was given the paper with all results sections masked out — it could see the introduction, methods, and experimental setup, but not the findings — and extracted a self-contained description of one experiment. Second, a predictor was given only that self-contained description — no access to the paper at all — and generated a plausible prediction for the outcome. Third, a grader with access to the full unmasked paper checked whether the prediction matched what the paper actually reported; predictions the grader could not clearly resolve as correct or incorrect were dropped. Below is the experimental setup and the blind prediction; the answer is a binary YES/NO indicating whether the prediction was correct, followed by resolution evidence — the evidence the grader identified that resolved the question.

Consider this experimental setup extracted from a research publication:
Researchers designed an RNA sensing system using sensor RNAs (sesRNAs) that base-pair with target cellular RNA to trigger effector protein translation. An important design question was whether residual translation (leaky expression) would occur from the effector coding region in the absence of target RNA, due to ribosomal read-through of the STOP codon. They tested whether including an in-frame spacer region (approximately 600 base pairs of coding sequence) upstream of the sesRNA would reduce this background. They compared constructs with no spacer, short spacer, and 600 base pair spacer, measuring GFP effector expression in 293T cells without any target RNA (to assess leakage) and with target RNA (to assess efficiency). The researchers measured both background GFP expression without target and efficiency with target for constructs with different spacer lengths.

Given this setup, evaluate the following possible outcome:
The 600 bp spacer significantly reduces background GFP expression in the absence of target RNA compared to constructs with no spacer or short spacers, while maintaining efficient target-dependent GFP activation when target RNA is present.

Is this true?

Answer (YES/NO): YES